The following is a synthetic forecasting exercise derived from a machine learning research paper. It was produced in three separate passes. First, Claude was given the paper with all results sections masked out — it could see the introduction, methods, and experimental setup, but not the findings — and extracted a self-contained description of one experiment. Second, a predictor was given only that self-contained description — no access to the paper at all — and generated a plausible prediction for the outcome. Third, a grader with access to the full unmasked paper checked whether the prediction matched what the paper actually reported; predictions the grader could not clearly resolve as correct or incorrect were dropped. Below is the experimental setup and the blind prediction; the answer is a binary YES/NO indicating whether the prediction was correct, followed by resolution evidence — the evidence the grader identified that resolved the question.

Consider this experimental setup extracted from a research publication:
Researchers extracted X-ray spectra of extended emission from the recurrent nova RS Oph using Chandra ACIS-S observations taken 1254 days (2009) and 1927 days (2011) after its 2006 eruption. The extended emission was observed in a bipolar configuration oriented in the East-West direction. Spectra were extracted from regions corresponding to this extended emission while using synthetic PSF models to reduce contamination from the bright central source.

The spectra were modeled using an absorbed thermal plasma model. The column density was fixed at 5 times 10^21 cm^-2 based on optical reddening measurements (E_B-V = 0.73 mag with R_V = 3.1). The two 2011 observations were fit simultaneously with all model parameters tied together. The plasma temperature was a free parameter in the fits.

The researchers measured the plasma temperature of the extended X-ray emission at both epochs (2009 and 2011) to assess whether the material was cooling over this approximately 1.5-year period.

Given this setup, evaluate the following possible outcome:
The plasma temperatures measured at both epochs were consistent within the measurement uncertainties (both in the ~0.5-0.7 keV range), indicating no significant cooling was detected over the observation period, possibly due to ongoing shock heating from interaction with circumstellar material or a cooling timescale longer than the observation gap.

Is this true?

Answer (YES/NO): NO